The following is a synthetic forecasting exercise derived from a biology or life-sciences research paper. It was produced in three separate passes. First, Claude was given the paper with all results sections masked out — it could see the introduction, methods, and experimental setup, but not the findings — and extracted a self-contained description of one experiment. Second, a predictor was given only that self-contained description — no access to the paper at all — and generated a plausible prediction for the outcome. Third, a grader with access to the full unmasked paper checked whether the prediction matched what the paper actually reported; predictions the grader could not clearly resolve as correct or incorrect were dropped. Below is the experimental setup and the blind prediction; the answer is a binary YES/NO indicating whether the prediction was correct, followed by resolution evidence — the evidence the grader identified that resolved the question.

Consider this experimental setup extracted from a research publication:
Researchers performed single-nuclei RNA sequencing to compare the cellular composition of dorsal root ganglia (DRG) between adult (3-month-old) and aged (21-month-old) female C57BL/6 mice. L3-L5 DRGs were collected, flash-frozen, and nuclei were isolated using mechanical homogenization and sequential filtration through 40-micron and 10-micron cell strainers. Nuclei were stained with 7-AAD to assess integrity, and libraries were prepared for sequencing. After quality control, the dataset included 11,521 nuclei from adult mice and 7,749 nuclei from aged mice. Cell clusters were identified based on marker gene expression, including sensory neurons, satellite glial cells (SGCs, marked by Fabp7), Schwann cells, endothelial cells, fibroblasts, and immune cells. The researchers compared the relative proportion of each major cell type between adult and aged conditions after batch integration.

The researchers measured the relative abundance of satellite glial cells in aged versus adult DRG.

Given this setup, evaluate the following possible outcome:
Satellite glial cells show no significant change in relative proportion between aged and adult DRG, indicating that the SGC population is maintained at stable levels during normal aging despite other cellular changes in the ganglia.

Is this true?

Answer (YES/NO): NO